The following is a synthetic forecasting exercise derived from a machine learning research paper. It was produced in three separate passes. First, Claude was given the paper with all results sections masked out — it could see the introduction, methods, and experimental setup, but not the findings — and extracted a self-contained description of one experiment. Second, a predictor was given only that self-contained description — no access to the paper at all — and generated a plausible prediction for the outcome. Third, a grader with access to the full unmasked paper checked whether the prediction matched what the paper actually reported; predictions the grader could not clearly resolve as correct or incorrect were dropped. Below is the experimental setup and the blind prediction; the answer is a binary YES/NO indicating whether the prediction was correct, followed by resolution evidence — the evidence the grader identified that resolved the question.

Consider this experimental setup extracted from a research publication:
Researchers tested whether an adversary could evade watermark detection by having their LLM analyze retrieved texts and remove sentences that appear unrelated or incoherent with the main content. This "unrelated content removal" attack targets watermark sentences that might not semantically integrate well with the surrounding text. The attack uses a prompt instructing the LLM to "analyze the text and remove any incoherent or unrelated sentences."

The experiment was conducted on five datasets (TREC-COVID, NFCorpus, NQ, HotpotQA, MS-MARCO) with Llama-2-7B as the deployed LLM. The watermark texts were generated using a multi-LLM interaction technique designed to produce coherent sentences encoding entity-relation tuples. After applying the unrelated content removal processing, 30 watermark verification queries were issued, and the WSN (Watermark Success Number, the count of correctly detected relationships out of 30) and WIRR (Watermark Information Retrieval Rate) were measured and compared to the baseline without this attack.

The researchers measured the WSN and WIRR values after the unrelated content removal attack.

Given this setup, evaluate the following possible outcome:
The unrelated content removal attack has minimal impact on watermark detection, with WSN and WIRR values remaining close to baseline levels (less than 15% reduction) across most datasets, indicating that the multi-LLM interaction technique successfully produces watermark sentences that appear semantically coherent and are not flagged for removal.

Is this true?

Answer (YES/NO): NO